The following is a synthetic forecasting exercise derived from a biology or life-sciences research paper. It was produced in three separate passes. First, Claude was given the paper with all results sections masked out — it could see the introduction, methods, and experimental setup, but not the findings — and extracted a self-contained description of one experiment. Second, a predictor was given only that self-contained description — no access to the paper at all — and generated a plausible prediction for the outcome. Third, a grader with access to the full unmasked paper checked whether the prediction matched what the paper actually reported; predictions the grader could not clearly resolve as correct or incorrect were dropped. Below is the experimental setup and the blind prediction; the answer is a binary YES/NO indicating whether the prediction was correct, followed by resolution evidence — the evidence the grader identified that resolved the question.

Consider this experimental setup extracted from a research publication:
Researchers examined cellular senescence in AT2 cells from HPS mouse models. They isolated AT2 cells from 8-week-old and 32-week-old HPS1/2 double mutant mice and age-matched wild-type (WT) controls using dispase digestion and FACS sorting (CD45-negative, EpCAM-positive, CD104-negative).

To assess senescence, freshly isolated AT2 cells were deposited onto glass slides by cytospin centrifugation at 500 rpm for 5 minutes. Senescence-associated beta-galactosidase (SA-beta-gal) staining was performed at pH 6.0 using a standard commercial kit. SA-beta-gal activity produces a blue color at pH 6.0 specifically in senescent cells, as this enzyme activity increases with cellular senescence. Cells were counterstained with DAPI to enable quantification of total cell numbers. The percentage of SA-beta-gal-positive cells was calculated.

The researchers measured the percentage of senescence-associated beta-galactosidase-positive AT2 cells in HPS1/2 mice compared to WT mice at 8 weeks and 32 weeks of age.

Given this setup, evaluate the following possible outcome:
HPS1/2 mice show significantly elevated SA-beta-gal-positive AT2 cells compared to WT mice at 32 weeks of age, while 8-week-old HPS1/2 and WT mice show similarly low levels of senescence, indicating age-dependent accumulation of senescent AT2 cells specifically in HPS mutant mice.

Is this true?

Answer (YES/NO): YES